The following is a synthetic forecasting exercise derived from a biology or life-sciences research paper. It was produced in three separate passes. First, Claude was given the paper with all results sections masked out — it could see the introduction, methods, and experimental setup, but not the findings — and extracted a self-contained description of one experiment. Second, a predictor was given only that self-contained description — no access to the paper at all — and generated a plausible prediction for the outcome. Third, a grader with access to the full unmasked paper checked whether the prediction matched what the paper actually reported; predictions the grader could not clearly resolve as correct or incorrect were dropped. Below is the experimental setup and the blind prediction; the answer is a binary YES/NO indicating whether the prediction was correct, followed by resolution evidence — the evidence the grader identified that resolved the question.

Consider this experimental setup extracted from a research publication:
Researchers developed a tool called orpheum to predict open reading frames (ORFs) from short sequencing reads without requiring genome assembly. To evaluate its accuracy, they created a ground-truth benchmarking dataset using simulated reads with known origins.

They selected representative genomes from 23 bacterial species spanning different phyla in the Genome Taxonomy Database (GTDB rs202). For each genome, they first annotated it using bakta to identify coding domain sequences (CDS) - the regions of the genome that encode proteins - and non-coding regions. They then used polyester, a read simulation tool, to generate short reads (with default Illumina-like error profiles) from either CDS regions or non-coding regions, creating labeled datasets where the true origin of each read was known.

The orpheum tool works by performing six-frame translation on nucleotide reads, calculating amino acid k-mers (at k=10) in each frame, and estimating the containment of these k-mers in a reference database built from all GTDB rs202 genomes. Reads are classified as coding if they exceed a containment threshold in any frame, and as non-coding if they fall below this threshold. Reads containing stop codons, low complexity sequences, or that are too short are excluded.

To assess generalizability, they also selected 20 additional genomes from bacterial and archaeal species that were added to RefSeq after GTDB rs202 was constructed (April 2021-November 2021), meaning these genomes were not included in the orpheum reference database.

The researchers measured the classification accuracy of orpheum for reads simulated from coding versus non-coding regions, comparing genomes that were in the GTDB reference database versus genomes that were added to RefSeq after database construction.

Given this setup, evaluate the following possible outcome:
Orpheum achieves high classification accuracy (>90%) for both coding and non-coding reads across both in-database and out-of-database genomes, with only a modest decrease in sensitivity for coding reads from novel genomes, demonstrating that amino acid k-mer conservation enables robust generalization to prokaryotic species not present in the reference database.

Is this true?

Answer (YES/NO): NO